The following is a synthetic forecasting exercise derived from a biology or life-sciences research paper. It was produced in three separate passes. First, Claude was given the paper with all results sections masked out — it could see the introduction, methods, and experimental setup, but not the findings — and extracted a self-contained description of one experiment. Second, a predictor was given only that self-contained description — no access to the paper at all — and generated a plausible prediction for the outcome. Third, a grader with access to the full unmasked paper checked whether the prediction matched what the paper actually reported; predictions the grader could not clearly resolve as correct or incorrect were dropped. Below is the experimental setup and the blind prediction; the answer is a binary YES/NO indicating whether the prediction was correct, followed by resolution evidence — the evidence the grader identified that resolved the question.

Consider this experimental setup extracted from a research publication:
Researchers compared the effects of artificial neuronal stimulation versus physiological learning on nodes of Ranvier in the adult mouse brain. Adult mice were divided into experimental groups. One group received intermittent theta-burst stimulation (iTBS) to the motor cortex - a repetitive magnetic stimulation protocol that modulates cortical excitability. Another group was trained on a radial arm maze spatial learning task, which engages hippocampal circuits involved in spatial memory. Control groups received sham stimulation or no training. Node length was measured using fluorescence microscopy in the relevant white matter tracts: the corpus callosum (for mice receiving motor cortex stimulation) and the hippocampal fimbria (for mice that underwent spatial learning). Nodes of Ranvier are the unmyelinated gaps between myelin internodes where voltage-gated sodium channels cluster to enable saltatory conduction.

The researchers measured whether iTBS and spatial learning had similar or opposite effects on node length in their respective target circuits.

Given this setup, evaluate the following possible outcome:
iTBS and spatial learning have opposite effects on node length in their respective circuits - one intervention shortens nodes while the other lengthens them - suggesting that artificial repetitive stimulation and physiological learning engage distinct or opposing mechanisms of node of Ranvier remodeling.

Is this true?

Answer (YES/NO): YES